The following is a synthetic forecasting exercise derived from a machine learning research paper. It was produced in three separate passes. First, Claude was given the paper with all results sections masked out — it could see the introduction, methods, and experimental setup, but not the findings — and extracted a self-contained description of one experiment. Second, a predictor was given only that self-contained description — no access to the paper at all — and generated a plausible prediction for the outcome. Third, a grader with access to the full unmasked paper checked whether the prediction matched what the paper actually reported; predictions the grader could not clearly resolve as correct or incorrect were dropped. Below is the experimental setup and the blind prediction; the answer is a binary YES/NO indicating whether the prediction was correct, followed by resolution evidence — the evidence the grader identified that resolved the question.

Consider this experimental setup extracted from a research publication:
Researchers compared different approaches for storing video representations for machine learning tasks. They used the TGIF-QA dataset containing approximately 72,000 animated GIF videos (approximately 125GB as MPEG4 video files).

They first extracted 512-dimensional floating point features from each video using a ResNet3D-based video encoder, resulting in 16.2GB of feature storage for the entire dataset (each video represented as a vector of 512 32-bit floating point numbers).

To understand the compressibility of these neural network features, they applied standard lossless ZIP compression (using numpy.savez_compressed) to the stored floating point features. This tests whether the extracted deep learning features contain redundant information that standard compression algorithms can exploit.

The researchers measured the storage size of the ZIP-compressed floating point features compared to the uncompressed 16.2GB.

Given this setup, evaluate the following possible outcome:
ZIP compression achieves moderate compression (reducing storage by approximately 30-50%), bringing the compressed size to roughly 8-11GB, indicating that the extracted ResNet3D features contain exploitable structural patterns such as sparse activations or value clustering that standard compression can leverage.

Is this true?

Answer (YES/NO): NO